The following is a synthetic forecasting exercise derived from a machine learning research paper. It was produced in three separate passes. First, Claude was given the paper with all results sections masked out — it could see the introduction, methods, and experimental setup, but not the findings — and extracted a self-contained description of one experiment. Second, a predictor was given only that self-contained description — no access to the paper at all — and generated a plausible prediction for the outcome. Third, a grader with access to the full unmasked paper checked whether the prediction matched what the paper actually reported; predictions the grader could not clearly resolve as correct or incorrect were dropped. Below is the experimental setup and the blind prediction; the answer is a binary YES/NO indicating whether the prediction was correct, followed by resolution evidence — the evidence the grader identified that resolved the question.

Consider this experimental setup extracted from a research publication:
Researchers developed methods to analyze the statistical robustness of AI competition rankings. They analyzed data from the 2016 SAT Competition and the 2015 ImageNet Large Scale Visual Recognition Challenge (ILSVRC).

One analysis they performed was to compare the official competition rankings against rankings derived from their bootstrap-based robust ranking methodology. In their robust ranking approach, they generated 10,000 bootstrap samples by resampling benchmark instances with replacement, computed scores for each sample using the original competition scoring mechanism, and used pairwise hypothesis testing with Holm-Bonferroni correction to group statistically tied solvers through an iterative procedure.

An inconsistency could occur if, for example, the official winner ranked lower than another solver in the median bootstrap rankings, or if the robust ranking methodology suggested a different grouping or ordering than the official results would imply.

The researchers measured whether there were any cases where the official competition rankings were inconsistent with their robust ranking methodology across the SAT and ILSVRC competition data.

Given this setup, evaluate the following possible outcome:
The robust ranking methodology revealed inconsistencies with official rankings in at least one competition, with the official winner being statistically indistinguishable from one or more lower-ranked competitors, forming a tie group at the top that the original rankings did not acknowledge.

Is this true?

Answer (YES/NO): YES